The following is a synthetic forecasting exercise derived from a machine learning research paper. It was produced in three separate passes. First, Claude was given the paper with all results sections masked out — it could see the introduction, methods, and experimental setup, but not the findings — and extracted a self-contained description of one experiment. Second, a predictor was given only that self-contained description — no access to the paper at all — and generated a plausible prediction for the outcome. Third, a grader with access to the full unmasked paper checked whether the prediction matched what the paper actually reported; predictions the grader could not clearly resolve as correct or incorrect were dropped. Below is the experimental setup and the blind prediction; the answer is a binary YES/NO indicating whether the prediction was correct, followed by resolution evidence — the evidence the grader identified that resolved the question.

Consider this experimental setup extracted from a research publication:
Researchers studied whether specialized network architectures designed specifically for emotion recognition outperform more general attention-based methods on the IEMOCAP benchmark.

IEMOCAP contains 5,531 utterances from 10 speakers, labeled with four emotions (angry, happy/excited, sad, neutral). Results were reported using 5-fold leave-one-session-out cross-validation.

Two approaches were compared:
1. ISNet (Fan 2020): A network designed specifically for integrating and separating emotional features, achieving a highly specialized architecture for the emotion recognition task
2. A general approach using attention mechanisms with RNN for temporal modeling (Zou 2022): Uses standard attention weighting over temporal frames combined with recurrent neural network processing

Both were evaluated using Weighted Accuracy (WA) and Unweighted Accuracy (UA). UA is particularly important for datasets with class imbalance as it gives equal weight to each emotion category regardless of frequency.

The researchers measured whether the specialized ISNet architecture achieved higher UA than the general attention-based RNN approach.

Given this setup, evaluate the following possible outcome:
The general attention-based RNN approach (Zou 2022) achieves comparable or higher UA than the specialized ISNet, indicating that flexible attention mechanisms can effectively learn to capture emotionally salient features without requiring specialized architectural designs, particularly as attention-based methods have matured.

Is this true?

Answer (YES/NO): YES